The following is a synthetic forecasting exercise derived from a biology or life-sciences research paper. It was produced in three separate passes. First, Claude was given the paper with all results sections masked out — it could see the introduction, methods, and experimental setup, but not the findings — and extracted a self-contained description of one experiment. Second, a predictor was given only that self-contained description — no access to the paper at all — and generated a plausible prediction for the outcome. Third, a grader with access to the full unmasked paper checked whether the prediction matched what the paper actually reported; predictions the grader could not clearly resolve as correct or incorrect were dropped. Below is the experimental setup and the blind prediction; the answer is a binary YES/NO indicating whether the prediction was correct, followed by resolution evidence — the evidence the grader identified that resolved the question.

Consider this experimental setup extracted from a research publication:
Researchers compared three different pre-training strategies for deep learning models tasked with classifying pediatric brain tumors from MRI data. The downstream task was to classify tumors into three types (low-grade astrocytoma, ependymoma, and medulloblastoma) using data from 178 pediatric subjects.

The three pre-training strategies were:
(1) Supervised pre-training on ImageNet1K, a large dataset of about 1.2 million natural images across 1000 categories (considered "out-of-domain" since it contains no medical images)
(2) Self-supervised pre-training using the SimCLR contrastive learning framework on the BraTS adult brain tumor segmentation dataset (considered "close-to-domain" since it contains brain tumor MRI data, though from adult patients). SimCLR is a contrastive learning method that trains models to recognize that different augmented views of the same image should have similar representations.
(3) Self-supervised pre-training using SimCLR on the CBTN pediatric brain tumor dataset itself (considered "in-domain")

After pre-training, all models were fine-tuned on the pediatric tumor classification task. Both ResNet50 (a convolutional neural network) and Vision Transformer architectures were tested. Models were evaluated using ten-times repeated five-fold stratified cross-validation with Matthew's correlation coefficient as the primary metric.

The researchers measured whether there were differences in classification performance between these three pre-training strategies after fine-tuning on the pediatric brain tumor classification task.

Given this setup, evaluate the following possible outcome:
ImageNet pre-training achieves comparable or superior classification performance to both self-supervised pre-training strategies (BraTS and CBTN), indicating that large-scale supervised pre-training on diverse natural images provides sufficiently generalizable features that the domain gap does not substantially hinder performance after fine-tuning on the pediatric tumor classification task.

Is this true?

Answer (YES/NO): YES